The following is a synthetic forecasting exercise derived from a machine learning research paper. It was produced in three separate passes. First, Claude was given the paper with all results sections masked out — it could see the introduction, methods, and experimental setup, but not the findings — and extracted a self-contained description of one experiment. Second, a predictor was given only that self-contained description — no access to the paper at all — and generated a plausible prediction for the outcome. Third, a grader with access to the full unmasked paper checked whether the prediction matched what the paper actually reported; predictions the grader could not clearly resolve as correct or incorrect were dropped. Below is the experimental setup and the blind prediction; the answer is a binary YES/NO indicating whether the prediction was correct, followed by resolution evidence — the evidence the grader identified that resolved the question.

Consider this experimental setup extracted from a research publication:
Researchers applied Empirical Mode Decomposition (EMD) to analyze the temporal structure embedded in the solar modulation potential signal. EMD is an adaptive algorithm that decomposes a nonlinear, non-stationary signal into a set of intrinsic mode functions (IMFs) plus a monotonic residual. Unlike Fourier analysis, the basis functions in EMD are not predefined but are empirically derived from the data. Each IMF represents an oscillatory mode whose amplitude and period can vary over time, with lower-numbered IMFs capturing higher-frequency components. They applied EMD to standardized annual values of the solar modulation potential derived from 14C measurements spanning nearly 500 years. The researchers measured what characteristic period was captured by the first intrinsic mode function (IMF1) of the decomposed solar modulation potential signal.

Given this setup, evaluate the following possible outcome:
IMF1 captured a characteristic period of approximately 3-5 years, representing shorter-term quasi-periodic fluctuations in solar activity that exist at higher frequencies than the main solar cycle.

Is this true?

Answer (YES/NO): NO